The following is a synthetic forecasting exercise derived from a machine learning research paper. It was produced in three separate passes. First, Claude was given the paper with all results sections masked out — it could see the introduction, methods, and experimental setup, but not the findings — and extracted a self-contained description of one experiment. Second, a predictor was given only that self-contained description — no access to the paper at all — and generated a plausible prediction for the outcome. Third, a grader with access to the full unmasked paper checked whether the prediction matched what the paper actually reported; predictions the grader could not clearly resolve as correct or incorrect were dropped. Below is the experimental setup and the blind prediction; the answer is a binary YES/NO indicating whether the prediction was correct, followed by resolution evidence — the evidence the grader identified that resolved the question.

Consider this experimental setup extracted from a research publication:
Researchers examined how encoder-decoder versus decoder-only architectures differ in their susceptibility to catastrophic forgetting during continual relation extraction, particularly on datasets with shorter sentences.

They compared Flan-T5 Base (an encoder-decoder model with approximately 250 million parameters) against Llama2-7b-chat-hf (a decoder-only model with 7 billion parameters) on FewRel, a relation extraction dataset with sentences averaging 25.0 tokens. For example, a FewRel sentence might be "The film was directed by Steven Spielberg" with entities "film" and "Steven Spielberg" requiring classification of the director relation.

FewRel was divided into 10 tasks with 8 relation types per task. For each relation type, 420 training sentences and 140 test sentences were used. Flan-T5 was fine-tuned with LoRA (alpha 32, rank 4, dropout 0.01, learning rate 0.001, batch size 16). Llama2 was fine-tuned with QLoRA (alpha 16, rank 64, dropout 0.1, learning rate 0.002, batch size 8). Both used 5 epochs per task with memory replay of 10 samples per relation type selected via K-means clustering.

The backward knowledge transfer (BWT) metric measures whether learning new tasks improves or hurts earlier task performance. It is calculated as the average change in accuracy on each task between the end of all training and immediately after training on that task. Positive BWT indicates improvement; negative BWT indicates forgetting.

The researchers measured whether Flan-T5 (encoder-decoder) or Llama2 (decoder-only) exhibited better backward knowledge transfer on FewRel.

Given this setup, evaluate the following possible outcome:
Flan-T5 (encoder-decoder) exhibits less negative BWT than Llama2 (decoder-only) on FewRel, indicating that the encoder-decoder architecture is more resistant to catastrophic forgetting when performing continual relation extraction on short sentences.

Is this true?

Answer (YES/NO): NO